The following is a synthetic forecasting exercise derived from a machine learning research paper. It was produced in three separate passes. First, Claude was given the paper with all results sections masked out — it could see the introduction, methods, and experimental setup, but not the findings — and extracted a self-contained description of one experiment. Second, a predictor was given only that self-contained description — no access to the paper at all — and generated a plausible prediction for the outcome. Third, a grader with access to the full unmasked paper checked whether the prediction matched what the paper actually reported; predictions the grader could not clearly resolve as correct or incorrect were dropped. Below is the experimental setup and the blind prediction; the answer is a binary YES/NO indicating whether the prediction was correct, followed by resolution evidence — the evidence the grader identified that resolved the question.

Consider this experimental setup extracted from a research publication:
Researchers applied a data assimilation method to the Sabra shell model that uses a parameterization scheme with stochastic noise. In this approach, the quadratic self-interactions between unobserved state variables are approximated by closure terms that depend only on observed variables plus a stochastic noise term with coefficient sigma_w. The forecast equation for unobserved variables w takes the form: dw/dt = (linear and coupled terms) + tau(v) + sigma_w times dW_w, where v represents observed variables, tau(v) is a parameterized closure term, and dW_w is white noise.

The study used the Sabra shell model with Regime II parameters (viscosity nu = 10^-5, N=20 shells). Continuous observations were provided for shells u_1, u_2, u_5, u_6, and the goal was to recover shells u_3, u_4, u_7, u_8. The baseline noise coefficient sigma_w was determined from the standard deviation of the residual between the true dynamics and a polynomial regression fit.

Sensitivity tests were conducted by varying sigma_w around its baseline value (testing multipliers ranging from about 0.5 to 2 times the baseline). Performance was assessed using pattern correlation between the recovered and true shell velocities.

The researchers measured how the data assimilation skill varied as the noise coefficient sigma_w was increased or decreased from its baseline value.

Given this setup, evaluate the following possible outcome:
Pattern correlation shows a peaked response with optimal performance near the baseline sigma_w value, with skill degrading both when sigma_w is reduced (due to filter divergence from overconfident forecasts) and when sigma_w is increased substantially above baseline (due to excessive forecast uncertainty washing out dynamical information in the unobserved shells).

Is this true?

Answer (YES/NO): NO